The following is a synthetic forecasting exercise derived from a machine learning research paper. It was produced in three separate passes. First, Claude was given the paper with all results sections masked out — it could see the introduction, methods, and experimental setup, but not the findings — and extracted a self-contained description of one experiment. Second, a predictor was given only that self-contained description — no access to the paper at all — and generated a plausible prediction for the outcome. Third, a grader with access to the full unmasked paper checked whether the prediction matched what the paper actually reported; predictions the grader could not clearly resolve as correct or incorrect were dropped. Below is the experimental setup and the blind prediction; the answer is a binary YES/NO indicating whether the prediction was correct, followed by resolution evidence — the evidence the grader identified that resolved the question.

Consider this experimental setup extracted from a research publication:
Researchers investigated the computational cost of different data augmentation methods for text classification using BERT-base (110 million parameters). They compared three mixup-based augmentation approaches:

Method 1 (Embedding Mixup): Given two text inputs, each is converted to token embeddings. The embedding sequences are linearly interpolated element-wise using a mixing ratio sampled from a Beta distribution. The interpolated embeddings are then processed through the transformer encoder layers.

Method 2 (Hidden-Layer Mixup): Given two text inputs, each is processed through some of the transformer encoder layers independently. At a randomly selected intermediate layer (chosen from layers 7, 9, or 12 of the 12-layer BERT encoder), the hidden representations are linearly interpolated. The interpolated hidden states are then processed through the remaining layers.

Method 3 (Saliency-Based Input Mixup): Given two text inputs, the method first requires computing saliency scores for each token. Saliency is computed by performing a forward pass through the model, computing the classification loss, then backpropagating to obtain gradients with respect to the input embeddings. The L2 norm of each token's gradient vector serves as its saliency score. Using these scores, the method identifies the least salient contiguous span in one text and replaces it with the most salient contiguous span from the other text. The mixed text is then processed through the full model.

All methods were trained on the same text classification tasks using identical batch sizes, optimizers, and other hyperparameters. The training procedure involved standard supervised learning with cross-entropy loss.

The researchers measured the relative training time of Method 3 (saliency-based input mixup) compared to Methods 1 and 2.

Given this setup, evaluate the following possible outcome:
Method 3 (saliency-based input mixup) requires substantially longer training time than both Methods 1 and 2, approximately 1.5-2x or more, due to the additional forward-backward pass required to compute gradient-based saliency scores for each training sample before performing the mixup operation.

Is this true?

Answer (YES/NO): YES